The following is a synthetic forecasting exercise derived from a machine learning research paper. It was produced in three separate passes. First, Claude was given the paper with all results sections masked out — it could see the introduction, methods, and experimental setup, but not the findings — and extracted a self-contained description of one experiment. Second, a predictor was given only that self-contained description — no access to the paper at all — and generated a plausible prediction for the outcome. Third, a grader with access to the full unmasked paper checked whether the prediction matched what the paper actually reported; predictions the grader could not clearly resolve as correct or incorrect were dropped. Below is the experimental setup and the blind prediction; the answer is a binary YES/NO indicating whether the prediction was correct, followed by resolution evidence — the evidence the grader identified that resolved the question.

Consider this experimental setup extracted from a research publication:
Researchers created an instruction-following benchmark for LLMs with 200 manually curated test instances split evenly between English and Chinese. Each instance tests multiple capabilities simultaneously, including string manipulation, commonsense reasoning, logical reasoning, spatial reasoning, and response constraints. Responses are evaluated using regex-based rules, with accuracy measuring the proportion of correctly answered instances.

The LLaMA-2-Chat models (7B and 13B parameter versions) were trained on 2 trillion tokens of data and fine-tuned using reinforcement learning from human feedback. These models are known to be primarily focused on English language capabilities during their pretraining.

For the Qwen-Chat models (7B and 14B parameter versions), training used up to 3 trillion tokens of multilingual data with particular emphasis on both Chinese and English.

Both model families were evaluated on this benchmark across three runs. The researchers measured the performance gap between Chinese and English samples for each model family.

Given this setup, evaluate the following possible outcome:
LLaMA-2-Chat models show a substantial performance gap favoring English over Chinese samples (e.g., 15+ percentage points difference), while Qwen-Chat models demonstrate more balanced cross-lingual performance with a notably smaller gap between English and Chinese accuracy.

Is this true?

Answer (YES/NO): NO